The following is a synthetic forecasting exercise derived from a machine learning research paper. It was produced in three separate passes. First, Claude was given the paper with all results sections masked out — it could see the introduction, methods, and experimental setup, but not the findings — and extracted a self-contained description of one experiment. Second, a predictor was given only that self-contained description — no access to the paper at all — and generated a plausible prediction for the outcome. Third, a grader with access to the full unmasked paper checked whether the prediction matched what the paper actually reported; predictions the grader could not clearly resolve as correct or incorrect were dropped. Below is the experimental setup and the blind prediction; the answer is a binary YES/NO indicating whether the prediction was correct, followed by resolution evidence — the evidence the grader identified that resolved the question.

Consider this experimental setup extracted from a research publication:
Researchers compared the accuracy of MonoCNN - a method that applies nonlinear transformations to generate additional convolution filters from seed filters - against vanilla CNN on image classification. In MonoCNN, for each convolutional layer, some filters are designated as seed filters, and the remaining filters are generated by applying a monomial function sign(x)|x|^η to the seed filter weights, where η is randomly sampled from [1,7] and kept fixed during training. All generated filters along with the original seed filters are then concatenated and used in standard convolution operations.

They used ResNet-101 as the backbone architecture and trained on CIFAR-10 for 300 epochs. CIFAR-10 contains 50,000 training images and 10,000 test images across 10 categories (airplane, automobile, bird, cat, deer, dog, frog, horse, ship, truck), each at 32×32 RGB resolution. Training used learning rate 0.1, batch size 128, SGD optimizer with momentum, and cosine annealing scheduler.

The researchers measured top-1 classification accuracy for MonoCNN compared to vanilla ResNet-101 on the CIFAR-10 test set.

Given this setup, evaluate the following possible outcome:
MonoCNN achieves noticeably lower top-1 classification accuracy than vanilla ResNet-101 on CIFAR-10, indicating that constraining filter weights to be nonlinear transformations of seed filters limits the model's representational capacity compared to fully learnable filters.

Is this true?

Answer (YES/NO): YES